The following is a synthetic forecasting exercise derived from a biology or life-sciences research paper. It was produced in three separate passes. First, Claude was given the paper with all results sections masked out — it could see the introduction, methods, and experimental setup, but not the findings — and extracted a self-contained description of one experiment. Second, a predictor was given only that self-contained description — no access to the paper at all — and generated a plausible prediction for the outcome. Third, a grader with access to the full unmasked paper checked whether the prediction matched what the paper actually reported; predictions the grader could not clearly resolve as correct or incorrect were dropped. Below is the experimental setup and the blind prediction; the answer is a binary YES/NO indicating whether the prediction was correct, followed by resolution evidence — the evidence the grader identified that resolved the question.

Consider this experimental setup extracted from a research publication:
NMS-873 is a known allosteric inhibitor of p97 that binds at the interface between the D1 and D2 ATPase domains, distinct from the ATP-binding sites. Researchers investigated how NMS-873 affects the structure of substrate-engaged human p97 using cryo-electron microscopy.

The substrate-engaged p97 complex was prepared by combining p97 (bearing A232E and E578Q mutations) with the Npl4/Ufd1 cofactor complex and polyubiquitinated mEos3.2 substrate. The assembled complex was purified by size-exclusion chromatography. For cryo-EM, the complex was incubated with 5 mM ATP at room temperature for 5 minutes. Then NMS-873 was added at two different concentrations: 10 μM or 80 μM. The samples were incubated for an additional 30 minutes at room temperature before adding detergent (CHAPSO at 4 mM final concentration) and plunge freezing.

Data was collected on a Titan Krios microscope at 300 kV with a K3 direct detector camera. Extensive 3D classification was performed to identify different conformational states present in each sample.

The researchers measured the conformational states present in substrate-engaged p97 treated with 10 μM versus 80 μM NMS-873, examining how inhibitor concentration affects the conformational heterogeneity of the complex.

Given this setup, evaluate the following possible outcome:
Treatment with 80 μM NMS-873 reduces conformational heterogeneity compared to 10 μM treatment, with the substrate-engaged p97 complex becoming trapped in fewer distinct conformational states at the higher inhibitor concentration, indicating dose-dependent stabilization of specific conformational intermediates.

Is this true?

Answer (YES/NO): YES